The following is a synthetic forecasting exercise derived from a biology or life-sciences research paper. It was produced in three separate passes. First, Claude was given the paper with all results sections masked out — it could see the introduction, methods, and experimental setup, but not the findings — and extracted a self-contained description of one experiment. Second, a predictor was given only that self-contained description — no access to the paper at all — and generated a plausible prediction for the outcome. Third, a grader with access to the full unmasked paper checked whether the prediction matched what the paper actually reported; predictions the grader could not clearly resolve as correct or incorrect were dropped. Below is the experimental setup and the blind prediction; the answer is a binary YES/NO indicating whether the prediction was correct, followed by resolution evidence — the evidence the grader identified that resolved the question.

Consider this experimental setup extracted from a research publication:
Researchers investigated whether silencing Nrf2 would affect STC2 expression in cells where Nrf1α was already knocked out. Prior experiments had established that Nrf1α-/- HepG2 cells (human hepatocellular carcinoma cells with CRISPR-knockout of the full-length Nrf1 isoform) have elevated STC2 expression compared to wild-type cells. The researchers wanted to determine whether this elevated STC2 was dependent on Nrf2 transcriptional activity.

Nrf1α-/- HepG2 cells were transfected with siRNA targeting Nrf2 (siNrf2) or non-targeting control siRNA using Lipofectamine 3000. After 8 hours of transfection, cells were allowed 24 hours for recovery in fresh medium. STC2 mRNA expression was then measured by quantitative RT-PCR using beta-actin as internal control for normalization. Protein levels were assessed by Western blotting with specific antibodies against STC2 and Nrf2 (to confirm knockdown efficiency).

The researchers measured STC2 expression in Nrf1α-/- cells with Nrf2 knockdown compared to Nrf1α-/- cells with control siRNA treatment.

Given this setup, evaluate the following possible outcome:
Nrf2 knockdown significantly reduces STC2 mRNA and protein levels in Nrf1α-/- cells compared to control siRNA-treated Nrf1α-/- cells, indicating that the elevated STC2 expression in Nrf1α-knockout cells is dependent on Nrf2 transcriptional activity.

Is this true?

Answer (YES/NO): YES